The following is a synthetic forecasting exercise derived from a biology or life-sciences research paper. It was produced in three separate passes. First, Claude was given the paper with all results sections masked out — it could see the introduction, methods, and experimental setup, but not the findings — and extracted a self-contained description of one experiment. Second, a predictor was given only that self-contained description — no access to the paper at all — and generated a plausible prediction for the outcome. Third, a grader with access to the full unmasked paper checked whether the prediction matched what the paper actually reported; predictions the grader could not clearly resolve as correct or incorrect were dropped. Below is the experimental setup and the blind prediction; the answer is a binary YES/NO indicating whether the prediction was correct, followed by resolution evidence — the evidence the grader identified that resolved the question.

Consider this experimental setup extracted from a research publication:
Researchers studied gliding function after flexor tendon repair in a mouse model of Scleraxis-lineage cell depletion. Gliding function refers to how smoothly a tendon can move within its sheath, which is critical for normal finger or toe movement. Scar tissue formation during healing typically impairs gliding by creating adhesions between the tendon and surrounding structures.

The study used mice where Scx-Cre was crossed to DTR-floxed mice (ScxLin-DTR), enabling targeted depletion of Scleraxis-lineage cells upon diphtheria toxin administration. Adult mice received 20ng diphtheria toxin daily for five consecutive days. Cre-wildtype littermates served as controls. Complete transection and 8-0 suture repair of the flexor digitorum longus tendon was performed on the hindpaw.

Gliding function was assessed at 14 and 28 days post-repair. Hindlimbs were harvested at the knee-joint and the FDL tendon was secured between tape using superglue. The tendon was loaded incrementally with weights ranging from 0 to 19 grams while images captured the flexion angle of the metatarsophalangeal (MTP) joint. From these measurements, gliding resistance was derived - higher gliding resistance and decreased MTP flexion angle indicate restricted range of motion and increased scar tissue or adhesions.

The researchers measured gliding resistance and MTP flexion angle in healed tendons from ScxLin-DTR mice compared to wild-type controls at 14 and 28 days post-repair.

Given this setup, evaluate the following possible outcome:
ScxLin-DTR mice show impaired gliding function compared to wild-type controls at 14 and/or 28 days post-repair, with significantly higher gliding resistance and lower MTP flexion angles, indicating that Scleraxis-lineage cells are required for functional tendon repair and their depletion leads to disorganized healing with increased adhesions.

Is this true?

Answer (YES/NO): NO